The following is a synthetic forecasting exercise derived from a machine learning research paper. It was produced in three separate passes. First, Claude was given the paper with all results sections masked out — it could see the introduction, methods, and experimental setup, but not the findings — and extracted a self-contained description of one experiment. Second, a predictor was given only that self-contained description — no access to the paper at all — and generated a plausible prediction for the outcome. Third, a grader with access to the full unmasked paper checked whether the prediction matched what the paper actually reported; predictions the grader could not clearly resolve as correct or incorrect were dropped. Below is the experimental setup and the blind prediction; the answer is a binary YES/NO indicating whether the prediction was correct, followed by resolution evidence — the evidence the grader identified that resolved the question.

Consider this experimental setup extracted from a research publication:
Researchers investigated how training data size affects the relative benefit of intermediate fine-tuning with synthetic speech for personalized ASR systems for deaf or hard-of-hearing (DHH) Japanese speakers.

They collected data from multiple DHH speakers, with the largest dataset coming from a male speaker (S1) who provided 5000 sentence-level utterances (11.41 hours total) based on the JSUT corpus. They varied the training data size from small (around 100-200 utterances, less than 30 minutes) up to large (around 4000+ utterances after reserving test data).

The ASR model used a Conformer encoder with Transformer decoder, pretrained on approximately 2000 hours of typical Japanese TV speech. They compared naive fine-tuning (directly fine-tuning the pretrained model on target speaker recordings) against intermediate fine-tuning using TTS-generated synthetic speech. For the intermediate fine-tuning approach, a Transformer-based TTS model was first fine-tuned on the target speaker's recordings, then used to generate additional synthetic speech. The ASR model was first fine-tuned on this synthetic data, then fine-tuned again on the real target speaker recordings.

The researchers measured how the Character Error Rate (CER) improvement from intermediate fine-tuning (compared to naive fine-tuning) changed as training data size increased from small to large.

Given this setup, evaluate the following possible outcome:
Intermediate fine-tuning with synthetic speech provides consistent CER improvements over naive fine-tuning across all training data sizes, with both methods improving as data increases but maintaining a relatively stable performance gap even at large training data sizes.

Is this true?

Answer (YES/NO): NO